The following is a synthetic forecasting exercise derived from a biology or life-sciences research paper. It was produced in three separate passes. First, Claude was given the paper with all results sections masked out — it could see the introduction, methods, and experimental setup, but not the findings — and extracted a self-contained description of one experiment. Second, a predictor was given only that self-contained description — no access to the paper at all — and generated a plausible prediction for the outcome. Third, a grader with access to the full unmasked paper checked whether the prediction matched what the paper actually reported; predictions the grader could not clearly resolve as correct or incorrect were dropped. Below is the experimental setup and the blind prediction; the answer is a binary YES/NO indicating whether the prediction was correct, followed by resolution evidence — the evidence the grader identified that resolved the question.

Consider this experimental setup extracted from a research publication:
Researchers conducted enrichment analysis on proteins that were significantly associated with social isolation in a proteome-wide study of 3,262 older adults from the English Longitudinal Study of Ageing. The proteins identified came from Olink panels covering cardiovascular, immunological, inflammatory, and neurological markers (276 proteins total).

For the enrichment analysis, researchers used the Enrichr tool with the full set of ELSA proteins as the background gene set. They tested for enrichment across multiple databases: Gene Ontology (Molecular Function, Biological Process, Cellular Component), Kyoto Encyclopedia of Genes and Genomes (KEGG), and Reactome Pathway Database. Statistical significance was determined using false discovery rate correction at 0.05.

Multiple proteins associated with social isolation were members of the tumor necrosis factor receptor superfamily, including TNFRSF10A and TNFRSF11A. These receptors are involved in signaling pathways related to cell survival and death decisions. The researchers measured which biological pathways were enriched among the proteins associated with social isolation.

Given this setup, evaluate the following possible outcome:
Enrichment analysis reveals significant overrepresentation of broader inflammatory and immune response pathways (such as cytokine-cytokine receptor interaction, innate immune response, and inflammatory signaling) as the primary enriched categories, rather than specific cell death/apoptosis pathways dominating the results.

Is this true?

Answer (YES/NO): NO